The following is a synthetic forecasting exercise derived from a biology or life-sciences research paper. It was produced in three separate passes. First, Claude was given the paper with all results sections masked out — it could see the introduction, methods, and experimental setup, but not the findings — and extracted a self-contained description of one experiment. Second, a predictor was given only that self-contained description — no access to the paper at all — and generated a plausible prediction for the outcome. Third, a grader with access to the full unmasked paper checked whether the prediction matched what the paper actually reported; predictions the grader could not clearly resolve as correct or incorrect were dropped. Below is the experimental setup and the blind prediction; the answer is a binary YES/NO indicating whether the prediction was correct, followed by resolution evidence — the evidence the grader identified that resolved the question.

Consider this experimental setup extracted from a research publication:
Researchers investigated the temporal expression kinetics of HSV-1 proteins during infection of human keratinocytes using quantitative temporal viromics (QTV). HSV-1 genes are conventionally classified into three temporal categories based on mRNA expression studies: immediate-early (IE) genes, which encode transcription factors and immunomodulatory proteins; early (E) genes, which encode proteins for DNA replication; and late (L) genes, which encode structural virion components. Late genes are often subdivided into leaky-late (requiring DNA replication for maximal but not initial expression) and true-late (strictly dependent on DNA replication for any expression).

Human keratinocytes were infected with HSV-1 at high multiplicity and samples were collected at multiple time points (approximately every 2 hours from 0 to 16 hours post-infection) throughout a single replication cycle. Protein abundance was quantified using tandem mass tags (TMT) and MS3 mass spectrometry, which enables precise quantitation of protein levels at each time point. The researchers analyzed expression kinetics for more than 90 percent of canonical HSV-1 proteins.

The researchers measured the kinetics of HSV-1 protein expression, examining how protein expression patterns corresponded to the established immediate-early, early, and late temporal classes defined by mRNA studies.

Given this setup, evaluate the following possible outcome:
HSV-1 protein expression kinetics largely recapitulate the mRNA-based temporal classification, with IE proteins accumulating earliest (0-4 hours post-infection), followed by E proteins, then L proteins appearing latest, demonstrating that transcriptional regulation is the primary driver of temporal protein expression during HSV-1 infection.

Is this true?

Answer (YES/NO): NO